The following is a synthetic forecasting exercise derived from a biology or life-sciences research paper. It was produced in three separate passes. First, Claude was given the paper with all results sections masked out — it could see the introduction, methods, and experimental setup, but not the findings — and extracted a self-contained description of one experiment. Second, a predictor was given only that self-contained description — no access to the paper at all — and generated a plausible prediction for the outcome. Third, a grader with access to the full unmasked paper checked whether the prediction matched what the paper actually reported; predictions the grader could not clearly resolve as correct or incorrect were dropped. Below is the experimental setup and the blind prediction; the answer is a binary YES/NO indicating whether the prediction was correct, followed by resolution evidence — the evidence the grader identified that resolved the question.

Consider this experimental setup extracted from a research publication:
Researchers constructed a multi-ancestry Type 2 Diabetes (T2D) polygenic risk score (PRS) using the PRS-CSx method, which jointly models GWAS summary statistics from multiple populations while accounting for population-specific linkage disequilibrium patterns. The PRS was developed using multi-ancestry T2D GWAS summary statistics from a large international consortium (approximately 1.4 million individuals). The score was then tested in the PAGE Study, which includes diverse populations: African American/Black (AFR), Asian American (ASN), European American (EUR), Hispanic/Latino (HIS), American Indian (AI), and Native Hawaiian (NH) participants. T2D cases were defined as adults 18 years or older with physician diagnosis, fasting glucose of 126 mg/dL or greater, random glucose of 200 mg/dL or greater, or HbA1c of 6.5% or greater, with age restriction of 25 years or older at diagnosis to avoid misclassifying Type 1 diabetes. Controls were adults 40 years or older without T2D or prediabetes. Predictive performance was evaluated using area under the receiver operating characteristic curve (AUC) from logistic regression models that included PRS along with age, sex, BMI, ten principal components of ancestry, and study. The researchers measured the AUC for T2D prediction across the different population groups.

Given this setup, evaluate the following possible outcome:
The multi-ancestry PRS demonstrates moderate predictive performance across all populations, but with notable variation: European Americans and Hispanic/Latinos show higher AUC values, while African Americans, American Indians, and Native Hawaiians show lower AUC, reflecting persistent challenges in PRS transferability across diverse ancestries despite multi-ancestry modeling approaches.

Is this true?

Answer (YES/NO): NO